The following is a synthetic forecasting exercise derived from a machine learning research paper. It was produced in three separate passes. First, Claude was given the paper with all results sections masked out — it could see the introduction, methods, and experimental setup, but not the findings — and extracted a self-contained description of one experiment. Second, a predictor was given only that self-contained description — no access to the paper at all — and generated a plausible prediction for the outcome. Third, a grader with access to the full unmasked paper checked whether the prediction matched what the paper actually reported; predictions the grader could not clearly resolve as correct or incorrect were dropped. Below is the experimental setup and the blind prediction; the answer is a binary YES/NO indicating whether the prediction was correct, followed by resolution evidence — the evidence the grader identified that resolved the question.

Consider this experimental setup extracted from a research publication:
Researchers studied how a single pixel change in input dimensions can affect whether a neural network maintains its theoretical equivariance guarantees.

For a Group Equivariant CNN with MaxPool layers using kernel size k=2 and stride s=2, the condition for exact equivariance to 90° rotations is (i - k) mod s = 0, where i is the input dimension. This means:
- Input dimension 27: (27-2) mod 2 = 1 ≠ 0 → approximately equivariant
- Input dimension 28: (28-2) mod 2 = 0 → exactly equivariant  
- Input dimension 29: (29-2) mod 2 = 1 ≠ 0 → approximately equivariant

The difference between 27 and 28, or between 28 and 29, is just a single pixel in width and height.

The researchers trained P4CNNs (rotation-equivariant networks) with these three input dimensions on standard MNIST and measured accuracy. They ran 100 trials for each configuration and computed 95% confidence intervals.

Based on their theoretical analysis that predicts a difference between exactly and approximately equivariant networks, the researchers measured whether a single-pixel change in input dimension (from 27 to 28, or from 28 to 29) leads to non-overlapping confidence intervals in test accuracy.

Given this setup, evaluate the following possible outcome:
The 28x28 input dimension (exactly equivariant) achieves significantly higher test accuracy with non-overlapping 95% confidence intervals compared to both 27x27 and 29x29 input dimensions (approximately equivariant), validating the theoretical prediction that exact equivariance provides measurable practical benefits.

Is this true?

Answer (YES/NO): NO